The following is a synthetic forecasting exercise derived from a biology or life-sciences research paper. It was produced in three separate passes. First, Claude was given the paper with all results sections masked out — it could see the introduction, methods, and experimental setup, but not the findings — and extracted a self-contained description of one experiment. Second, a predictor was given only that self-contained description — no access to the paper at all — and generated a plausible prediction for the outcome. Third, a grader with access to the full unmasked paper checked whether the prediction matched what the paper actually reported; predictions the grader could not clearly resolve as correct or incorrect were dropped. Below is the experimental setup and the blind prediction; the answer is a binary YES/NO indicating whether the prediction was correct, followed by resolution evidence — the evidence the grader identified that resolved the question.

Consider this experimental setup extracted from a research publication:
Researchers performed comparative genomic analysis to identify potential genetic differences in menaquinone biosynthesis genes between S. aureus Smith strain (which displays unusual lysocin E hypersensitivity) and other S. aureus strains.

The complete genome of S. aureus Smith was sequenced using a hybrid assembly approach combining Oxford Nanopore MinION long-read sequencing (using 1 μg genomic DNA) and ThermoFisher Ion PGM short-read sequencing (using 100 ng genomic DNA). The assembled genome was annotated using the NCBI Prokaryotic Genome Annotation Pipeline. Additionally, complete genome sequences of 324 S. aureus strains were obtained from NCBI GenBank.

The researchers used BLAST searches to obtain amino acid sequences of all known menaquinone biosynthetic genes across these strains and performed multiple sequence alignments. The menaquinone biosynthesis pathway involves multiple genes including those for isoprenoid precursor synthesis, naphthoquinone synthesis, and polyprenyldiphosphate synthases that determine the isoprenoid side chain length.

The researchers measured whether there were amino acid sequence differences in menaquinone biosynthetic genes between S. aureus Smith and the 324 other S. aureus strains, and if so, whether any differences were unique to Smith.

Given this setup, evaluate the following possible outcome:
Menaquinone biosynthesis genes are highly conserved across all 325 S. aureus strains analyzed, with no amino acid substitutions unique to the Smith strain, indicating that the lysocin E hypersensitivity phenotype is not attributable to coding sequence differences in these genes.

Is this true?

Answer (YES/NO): NO